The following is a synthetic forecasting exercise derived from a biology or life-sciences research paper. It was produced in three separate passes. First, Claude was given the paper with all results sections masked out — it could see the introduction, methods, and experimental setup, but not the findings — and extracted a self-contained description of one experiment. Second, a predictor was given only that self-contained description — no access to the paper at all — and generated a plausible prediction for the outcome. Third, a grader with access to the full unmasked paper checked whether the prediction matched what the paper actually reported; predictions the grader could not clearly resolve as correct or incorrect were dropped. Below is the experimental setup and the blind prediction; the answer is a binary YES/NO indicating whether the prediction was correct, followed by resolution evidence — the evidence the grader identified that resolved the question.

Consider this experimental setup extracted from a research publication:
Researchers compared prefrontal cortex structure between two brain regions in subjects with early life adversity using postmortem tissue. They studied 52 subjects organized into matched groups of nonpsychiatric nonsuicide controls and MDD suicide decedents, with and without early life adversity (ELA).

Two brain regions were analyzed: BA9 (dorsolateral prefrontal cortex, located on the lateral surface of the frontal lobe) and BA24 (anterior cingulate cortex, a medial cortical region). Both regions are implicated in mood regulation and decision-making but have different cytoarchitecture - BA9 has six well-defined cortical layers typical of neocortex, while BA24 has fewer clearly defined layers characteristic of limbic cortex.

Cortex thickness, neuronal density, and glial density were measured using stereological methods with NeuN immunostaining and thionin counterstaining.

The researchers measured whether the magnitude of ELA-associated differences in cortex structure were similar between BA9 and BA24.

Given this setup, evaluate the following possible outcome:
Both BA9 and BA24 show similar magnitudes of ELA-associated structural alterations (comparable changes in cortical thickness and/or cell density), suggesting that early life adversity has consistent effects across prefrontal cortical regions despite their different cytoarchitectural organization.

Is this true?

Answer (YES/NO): NO